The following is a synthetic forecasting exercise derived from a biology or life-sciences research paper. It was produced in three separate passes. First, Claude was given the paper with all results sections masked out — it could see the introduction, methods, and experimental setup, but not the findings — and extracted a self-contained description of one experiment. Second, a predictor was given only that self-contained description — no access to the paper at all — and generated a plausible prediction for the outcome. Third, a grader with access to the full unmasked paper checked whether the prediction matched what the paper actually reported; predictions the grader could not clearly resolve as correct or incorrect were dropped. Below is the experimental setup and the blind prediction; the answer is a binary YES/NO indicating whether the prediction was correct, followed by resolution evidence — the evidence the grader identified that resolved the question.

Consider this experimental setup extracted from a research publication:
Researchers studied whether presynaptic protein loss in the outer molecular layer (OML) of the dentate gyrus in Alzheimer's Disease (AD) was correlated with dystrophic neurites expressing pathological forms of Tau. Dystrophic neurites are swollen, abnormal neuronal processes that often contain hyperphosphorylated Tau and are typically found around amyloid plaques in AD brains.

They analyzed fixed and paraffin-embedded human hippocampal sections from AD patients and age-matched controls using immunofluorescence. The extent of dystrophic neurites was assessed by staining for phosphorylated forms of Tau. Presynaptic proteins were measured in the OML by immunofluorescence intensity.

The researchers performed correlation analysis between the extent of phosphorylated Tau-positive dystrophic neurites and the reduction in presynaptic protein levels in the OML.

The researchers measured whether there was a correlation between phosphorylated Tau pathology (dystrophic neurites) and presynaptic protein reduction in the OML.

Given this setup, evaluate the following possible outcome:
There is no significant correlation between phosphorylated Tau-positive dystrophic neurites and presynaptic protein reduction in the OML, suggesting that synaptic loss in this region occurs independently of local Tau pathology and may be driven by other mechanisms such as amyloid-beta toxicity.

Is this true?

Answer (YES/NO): NO